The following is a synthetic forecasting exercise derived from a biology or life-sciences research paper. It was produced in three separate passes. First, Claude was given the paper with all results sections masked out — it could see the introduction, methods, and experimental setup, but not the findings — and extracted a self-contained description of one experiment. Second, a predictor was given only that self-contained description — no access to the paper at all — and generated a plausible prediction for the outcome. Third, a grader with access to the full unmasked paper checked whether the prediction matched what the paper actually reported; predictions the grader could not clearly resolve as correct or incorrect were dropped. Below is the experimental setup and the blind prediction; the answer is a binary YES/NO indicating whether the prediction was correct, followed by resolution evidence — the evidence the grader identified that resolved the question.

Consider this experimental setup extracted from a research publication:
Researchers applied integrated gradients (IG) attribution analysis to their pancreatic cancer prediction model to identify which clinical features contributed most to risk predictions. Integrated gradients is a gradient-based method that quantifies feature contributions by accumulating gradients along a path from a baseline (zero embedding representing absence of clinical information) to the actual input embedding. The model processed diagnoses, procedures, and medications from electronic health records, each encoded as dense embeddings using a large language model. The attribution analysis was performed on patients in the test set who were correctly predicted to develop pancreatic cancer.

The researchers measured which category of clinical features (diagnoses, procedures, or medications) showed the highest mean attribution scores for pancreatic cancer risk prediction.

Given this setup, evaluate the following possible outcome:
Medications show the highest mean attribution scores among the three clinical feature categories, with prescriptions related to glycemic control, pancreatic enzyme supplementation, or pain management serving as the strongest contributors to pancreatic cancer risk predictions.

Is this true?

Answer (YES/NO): NO